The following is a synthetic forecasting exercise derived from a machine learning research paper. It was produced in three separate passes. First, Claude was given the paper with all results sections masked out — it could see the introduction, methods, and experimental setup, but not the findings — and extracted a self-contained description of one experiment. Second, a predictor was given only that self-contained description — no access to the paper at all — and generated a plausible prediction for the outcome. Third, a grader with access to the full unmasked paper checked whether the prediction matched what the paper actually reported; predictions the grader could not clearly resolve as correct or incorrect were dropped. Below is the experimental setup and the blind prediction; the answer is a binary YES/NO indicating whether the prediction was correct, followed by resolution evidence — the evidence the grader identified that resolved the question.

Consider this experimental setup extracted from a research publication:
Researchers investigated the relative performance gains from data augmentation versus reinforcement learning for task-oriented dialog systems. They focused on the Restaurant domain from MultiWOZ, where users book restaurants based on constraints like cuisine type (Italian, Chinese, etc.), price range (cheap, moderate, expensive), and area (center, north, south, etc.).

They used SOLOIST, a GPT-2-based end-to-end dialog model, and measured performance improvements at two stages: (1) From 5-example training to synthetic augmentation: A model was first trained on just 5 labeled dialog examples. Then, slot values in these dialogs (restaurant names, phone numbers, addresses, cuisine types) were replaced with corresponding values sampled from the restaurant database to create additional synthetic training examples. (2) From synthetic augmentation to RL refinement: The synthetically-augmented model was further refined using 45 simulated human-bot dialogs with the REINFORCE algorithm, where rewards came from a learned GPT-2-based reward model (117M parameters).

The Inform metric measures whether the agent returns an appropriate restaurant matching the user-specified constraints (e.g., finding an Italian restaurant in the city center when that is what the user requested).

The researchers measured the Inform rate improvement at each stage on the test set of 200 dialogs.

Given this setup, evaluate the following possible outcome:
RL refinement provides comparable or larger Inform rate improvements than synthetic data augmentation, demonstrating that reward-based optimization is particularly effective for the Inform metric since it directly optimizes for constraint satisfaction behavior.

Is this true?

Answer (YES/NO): NO